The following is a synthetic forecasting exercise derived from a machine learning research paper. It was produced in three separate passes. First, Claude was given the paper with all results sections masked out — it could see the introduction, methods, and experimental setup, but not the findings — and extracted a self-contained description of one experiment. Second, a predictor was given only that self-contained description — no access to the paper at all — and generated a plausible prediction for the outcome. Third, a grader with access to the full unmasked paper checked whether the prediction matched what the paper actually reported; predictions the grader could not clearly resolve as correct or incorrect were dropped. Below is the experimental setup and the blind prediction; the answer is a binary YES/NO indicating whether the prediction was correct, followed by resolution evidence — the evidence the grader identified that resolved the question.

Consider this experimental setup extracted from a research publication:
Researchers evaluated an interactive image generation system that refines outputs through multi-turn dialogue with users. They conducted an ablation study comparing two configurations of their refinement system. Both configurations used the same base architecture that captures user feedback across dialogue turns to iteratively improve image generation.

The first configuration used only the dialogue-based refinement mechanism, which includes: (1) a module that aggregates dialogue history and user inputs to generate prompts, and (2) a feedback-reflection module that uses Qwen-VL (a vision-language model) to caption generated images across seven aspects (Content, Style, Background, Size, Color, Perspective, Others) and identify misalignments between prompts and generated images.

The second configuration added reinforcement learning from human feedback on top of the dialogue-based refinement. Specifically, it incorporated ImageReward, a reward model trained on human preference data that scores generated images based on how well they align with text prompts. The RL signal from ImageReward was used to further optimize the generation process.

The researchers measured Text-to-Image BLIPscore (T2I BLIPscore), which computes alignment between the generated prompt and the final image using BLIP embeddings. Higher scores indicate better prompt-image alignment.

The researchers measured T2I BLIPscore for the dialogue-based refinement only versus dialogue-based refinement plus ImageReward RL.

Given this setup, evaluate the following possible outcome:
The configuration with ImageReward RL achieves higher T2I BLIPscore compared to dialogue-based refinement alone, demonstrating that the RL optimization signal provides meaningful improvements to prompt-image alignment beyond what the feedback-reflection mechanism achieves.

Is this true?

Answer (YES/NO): NO